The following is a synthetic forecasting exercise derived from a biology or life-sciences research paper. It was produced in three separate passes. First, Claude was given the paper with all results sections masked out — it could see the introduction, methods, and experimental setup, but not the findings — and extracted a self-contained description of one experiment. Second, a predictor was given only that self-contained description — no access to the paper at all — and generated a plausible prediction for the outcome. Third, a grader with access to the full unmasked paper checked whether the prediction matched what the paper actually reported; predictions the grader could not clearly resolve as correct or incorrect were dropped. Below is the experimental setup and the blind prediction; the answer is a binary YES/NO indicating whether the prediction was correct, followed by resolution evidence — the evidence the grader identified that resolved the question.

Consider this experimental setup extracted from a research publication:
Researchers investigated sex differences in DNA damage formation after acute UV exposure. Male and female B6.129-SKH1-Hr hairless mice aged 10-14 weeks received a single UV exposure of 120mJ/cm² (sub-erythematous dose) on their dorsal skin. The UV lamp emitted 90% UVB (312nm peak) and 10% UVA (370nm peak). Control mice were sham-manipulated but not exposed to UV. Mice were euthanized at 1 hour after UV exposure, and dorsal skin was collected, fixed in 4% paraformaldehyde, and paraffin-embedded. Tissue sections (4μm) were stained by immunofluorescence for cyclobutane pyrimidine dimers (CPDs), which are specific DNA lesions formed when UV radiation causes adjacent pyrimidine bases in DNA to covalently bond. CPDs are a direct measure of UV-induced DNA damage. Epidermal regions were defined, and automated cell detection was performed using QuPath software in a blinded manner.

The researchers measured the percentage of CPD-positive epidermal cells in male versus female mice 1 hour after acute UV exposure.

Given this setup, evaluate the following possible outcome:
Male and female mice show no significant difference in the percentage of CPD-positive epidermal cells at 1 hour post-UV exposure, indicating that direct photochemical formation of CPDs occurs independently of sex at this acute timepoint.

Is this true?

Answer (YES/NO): YES